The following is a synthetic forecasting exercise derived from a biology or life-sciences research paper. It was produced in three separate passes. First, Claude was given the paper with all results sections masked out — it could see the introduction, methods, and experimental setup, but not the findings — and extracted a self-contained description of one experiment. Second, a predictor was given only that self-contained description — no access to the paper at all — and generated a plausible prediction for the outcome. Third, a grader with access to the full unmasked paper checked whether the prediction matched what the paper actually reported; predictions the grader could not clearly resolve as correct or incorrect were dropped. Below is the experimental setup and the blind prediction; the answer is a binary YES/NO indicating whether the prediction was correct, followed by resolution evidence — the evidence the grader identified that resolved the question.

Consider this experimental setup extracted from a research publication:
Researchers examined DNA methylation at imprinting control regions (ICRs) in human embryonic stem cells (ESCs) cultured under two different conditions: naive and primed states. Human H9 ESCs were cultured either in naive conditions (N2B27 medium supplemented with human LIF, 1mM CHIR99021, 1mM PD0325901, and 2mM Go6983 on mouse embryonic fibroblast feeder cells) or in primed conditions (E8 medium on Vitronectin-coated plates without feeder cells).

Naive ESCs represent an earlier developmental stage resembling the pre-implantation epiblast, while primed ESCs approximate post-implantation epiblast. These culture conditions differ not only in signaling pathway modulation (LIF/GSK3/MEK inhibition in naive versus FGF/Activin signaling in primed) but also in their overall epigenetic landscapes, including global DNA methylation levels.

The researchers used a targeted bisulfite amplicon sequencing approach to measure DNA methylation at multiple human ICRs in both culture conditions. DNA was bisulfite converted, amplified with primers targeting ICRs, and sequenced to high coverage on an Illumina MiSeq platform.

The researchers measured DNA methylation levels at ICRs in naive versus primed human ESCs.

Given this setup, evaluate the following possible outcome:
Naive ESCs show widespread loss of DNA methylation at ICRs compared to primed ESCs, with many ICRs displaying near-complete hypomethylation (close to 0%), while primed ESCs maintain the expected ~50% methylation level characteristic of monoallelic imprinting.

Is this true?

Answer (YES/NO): NO